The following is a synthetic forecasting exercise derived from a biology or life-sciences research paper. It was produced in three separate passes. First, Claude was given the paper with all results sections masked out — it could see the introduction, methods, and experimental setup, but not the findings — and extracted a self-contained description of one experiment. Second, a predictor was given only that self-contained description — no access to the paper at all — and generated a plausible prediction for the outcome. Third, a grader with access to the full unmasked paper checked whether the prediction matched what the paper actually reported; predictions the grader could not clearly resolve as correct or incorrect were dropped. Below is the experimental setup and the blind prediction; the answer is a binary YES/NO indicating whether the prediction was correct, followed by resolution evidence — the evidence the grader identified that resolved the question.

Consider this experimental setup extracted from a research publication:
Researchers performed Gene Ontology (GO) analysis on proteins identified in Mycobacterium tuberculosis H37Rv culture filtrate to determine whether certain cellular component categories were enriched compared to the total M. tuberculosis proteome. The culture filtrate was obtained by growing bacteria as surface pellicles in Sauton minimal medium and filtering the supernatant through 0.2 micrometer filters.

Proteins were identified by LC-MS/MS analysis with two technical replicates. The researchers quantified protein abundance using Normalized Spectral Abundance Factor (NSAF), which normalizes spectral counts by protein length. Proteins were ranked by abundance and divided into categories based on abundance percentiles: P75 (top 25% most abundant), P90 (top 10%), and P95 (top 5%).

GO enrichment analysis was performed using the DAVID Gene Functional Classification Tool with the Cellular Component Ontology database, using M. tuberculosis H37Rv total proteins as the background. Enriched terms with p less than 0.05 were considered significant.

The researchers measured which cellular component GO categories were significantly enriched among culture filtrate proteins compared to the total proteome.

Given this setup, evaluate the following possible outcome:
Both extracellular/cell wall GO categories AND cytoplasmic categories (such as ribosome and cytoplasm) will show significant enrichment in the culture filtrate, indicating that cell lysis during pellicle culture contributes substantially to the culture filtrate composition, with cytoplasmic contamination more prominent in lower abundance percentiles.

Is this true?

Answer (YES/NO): NO